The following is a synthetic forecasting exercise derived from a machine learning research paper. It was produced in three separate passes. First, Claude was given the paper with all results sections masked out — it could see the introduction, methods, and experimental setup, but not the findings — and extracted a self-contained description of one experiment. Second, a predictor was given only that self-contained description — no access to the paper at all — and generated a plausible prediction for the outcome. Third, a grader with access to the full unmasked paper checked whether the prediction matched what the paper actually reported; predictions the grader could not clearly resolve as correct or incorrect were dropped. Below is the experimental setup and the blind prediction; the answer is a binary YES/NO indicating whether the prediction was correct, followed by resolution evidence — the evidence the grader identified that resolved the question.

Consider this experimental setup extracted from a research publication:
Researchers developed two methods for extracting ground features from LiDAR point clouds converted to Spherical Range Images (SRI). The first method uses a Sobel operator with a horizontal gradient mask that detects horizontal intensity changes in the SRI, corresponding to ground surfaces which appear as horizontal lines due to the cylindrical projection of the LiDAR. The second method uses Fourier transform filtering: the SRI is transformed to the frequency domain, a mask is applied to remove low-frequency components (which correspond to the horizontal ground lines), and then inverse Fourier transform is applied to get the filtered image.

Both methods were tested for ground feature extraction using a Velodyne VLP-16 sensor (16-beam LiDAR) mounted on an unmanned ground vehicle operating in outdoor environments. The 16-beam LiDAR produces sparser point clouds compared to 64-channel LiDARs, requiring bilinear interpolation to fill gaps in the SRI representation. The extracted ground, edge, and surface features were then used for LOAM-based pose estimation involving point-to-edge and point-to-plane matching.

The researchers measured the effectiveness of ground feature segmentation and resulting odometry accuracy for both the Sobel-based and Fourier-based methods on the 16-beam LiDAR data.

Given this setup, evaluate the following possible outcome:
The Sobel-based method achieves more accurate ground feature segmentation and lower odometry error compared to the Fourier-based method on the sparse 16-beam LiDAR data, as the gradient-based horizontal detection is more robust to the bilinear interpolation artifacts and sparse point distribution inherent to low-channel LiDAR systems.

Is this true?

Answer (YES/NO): NO